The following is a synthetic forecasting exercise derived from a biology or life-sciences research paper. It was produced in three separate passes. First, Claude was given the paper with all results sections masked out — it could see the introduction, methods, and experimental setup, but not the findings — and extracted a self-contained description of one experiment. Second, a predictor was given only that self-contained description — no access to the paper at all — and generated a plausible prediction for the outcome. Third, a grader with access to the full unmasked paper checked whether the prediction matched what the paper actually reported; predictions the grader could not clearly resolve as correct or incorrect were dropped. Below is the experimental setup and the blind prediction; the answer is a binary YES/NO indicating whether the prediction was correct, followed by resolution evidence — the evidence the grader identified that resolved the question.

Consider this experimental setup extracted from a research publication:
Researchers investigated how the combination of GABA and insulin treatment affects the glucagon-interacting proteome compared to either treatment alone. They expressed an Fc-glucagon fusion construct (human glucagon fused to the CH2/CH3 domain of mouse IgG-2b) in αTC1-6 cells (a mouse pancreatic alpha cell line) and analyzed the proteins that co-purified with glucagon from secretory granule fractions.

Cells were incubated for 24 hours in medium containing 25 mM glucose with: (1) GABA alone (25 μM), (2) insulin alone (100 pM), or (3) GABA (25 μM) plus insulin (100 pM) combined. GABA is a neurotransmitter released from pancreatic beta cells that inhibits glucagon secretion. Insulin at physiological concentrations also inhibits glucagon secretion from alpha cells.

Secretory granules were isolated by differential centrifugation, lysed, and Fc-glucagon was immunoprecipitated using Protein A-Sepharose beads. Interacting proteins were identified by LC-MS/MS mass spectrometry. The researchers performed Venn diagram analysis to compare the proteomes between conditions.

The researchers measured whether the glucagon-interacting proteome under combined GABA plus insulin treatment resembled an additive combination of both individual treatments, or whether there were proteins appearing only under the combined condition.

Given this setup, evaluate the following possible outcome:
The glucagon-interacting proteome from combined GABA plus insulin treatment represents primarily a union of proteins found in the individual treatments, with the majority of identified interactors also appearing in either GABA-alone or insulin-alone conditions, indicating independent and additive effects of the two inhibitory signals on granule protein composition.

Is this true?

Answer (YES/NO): NO